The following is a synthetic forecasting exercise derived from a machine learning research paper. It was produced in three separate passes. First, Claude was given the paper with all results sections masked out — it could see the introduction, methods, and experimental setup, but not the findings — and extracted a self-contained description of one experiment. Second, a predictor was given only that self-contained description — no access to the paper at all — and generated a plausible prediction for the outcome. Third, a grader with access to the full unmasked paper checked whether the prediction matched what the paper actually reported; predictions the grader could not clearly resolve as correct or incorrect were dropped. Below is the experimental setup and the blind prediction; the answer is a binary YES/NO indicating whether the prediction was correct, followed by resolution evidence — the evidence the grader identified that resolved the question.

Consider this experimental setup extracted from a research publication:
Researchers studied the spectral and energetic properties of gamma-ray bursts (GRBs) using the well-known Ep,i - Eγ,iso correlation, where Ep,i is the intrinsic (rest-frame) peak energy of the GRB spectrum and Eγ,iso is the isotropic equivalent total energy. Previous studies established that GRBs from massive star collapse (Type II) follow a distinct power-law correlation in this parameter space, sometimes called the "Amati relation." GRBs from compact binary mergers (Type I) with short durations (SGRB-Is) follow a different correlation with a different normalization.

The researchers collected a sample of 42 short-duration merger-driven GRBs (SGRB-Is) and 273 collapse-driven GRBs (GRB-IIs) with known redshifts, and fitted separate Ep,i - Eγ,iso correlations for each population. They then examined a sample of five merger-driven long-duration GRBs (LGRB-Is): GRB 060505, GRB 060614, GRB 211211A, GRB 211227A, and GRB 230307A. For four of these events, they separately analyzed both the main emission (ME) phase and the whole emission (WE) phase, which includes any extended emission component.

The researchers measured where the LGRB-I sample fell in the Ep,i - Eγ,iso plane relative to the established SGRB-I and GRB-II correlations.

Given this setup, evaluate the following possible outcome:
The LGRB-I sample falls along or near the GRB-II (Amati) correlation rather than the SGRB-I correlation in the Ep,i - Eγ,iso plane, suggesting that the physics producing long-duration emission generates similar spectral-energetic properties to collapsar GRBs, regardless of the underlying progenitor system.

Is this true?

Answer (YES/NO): NO